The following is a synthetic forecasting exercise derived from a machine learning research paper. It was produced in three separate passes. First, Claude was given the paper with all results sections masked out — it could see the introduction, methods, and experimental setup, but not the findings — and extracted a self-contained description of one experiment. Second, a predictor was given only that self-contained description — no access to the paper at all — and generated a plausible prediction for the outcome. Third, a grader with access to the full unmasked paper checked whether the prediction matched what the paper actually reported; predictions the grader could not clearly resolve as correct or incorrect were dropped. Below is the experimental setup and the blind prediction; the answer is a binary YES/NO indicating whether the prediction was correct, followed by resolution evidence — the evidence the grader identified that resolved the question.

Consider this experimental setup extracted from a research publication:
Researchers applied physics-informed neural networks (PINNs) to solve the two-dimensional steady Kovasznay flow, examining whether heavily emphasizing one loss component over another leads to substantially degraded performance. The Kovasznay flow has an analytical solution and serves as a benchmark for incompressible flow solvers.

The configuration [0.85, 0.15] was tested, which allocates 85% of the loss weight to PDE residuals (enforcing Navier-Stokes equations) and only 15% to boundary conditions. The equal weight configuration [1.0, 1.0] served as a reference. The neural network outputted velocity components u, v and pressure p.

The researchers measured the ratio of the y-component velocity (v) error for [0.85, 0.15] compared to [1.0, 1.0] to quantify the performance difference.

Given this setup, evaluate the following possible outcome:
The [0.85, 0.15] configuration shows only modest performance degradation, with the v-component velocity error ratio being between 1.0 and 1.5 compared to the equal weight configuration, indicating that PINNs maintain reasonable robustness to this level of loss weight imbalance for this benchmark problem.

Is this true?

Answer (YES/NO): NO